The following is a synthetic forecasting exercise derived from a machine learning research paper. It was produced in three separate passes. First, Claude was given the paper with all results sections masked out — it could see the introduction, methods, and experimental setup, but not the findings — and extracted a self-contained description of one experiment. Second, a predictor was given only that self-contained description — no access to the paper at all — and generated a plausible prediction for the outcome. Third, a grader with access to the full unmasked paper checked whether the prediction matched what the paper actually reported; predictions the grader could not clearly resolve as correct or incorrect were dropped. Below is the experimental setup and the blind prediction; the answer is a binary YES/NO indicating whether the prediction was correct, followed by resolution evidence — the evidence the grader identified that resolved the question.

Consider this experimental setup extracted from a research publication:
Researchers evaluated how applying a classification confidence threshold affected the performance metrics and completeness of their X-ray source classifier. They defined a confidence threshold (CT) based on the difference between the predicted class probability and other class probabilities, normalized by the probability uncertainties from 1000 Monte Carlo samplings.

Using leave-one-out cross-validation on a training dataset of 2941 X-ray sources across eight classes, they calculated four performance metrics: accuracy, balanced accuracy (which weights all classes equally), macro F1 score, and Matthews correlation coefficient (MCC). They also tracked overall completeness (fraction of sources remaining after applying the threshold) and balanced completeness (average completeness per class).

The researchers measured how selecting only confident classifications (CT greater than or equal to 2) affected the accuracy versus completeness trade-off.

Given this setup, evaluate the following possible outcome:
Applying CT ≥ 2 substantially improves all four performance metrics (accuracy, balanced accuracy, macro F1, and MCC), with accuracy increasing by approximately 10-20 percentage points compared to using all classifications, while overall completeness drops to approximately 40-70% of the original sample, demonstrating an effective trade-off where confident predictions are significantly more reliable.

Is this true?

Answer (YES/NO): NO